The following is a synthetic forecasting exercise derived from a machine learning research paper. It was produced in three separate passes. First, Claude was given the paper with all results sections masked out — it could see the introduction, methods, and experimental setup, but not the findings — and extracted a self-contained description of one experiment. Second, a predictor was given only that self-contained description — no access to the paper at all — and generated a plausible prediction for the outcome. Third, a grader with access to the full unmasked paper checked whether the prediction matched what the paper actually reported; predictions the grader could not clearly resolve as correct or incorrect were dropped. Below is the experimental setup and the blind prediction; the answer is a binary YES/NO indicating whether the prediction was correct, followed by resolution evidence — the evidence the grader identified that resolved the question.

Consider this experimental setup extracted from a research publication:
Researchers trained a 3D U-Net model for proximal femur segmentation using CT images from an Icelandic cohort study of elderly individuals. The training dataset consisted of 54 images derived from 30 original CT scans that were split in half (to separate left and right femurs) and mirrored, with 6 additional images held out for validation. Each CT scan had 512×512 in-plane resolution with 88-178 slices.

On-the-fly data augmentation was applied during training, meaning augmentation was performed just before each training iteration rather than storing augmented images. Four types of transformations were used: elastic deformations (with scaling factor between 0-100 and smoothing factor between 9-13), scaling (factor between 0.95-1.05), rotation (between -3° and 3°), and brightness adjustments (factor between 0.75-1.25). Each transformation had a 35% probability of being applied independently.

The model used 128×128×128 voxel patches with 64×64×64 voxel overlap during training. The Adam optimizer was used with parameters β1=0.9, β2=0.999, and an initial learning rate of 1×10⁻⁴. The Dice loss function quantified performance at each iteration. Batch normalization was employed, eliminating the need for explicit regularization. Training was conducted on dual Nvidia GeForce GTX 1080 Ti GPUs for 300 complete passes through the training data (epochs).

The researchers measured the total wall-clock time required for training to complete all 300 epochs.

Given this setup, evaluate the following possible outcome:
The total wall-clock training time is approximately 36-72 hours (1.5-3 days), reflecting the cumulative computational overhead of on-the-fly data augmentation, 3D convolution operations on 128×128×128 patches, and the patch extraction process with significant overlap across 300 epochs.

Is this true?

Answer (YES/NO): NO